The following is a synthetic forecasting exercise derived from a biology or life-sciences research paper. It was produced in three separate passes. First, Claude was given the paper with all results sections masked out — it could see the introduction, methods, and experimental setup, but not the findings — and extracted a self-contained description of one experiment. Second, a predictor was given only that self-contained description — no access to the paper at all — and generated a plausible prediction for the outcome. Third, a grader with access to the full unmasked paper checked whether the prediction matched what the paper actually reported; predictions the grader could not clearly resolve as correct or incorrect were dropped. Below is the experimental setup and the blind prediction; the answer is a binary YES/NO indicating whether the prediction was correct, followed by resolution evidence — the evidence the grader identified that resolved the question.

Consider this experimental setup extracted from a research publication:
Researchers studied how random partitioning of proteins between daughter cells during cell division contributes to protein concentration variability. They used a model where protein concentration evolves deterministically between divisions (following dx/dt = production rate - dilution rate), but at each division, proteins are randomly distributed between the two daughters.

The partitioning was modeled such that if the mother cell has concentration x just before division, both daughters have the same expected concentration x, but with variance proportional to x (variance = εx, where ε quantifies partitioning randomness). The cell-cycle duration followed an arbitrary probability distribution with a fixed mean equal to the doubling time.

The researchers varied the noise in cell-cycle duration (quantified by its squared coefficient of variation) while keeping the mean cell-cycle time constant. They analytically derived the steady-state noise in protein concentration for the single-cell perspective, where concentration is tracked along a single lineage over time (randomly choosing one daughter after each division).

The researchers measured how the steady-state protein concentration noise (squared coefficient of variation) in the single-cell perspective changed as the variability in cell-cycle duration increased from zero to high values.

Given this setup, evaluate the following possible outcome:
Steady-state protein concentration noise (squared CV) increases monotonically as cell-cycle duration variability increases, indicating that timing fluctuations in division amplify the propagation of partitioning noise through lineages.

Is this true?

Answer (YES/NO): NO